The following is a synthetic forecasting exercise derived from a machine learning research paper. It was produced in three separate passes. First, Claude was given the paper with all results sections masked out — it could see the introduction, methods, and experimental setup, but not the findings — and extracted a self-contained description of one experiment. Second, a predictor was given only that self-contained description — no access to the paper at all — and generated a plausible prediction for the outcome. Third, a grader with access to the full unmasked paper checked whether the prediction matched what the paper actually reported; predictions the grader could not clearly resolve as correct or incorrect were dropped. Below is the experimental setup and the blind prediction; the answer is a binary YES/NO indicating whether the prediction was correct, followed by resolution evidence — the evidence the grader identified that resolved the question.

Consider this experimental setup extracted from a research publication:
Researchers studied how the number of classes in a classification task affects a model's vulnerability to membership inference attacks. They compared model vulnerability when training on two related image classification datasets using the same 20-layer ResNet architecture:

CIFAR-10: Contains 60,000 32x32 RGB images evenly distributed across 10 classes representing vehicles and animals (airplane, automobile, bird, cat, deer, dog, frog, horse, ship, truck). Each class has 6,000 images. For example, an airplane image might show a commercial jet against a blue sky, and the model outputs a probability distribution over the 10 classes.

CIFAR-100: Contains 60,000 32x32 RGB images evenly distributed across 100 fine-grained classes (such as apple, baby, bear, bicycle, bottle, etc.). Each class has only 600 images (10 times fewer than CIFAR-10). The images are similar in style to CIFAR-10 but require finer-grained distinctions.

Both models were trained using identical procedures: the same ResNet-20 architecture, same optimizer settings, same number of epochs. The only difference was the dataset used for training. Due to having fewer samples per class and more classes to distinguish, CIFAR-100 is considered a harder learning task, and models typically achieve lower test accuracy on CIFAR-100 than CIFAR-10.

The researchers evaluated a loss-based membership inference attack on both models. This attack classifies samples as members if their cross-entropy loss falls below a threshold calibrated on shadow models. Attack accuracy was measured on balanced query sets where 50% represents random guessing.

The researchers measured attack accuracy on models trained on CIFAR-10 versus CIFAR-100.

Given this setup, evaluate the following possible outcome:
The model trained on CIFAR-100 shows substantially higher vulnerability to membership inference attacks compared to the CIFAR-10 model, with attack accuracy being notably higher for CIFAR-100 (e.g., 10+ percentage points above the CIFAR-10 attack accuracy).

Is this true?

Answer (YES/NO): NO